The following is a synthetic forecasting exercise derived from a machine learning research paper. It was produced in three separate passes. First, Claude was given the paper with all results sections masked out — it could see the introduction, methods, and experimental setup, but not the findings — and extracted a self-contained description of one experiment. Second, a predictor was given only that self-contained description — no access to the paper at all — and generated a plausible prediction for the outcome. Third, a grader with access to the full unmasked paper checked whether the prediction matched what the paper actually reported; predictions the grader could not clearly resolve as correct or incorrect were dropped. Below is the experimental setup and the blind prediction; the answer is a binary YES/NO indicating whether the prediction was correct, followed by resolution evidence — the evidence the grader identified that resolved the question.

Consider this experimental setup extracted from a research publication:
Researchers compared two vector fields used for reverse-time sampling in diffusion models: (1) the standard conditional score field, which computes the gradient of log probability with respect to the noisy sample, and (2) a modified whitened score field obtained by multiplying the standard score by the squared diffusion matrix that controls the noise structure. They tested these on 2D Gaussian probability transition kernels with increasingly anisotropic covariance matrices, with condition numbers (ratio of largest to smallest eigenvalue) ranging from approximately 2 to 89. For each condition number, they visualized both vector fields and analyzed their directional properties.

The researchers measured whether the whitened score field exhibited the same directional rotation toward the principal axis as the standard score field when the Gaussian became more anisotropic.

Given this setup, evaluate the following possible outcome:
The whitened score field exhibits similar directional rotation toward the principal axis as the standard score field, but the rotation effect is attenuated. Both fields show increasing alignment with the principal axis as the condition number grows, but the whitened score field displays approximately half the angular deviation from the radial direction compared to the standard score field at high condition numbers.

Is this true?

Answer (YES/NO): NO